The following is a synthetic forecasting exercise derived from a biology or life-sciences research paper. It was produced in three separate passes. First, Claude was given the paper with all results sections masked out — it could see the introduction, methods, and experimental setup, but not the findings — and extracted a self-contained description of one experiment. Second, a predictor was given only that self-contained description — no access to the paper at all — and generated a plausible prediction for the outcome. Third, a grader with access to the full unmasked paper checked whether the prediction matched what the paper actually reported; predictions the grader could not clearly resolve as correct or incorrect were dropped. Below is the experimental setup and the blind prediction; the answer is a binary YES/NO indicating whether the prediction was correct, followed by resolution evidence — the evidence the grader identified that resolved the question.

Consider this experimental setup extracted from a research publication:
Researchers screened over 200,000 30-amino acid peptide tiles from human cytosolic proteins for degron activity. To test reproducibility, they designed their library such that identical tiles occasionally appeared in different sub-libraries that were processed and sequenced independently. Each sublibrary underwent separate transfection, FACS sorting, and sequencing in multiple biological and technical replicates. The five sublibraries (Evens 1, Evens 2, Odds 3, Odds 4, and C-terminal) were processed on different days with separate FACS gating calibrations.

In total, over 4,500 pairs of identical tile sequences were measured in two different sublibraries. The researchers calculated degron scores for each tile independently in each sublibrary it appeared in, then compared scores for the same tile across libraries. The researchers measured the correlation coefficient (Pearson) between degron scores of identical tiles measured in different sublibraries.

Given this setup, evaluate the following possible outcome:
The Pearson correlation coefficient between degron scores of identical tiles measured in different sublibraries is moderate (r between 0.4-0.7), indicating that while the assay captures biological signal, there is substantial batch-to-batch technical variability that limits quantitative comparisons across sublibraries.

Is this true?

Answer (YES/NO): NO